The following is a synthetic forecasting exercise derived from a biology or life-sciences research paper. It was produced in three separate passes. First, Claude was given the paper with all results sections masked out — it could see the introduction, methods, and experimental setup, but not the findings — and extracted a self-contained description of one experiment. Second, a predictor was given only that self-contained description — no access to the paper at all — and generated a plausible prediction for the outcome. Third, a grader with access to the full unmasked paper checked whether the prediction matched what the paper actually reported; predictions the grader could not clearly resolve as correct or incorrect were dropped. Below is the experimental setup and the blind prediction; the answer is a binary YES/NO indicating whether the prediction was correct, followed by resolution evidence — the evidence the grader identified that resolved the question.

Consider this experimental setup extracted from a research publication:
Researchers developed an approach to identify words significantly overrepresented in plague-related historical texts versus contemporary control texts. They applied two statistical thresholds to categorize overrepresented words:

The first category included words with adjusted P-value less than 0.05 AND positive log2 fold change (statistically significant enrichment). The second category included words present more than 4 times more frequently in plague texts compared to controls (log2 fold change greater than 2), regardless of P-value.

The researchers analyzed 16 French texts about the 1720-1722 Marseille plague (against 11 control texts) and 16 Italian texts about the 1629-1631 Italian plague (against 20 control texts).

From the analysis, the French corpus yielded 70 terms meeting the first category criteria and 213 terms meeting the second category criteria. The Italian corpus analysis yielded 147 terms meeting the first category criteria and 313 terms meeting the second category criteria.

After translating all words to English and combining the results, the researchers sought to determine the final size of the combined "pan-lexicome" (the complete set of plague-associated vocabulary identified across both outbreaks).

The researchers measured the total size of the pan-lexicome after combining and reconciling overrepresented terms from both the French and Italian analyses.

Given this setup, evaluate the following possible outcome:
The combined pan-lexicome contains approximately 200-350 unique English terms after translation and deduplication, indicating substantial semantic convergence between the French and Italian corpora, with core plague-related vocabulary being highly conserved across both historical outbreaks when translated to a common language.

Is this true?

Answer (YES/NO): NO